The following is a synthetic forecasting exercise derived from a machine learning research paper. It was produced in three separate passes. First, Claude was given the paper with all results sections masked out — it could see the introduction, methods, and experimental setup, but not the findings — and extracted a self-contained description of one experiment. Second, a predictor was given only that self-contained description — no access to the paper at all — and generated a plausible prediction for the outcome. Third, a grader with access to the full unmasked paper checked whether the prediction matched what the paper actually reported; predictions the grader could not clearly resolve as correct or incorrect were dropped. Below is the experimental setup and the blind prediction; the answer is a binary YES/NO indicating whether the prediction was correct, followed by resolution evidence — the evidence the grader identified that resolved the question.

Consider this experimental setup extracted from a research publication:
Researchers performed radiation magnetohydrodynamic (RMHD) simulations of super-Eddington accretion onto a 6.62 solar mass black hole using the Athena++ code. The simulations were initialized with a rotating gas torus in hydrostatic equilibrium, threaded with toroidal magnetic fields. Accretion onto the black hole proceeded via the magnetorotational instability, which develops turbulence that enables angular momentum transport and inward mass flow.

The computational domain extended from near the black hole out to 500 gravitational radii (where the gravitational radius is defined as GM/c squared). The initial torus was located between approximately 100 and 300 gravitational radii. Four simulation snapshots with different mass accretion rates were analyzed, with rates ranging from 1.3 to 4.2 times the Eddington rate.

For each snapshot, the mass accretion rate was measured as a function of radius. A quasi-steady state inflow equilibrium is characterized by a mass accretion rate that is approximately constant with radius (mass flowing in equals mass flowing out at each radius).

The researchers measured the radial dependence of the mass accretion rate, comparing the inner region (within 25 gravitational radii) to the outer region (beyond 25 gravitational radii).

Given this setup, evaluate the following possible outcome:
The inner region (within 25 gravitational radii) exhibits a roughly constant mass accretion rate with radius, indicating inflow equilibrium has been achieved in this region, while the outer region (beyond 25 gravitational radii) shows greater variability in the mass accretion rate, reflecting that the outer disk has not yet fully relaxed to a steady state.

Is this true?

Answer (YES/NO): YES